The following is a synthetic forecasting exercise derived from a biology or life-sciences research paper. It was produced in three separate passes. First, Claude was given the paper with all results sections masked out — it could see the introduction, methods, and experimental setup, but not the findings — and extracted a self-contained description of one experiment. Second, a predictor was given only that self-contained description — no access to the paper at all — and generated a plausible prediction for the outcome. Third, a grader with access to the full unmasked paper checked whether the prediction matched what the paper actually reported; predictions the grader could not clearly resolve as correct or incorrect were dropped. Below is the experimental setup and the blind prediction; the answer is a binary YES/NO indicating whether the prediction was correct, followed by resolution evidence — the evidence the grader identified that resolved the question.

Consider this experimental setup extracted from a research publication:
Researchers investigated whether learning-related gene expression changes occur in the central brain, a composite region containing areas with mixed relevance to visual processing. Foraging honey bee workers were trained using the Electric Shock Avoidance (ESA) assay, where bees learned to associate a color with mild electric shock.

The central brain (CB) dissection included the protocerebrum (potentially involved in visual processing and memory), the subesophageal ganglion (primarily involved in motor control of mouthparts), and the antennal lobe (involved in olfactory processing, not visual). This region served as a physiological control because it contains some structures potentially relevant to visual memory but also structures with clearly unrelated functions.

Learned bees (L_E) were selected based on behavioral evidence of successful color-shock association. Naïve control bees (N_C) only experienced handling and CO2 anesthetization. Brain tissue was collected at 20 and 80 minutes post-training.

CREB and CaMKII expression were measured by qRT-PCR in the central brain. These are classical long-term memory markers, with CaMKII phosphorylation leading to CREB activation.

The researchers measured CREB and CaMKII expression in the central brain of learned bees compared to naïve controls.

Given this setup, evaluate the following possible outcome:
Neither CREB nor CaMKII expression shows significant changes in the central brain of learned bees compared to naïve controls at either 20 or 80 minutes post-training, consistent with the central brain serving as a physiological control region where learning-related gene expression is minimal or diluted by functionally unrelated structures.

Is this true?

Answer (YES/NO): YES